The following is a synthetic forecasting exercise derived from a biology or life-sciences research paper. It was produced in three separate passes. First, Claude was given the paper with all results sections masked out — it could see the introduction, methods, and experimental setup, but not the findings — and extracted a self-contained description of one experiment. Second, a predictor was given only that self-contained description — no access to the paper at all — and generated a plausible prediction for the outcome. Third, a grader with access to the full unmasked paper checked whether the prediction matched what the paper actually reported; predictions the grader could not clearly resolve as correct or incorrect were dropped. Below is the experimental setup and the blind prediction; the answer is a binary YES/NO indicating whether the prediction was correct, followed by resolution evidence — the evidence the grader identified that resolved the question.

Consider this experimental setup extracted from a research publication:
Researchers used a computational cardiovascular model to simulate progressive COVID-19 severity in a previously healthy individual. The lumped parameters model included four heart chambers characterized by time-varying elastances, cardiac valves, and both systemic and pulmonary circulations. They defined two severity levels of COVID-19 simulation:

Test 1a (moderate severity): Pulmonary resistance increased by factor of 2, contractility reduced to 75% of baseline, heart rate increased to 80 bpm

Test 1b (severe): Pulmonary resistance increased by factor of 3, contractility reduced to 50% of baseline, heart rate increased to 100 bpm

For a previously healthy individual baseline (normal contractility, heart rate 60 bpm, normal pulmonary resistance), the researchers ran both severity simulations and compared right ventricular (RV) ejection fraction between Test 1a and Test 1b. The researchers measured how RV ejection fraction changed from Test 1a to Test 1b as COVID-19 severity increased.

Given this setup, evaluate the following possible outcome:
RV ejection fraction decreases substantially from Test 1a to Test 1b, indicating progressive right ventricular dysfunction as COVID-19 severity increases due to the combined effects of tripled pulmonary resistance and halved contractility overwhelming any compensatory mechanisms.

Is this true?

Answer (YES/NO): YES